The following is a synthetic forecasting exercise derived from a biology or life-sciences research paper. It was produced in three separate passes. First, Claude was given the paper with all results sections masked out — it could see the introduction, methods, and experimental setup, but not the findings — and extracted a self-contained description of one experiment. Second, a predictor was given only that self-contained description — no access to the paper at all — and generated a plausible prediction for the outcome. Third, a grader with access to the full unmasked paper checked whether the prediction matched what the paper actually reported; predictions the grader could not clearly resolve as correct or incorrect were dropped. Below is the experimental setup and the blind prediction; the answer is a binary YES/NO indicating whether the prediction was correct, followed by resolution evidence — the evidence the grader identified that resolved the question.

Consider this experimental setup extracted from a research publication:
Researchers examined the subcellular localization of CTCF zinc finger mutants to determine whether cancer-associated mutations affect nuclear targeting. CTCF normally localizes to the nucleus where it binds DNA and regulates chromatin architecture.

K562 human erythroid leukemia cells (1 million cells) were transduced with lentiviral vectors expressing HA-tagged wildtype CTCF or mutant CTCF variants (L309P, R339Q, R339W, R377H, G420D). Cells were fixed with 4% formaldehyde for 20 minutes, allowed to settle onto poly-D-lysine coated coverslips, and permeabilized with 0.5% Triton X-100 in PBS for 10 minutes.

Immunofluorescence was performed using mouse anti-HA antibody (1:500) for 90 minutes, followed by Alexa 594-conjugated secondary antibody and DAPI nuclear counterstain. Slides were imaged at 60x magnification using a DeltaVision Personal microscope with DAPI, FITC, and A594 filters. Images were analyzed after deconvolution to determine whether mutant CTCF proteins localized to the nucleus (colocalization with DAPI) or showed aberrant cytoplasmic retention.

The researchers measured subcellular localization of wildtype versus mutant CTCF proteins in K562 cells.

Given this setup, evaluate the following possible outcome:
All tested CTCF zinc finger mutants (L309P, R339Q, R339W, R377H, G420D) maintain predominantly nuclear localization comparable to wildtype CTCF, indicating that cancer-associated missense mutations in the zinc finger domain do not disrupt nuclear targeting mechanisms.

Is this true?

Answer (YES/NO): YES